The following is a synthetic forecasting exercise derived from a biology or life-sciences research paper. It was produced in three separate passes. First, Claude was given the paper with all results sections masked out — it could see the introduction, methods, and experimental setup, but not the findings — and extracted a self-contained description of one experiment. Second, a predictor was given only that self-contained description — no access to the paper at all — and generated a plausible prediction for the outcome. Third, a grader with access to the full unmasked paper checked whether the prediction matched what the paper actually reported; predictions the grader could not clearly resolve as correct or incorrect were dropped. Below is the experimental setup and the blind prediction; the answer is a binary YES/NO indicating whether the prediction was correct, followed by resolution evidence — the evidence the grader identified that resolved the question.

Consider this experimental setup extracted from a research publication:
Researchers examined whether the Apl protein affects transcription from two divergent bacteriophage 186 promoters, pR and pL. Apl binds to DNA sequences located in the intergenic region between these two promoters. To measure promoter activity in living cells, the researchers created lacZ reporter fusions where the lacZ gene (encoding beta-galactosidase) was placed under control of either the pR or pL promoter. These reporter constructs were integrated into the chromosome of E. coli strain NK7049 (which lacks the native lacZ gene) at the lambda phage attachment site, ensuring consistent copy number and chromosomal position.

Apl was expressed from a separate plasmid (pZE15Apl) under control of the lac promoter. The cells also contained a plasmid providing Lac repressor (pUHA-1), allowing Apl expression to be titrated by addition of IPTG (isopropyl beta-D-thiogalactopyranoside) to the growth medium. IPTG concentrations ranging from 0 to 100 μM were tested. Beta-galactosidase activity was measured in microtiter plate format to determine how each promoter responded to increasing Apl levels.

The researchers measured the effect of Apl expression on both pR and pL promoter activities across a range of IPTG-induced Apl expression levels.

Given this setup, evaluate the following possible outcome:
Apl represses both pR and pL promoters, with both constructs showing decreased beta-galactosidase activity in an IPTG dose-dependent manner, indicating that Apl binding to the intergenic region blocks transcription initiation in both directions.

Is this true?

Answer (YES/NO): YES